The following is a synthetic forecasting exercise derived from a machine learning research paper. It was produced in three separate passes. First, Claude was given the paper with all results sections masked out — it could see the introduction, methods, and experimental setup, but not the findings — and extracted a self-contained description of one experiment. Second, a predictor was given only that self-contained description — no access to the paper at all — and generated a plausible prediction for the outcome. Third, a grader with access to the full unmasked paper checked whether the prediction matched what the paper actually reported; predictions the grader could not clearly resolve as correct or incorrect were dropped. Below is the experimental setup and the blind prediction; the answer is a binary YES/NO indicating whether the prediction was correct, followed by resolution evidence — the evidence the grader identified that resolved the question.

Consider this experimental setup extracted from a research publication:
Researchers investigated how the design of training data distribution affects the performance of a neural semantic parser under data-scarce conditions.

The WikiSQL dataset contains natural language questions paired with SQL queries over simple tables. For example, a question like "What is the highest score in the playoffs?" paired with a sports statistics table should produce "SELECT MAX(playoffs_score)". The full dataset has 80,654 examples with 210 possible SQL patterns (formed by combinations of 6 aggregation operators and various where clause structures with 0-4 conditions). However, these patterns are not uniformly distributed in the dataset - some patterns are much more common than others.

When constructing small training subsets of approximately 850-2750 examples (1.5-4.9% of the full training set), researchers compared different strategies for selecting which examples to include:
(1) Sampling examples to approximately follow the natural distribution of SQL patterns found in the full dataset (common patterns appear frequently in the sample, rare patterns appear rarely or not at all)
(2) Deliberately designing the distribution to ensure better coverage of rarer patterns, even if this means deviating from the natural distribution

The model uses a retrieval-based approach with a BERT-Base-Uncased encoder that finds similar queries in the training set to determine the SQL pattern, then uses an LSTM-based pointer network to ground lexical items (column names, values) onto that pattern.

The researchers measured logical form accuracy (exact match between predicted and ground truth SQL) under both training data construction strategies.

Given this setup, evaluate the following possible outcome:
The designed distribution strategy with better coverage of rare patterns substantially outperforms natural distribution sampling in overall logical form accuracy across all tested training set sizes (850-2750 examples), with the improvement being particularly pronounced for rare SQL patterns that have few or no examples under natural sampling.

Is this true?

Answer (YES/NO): NO